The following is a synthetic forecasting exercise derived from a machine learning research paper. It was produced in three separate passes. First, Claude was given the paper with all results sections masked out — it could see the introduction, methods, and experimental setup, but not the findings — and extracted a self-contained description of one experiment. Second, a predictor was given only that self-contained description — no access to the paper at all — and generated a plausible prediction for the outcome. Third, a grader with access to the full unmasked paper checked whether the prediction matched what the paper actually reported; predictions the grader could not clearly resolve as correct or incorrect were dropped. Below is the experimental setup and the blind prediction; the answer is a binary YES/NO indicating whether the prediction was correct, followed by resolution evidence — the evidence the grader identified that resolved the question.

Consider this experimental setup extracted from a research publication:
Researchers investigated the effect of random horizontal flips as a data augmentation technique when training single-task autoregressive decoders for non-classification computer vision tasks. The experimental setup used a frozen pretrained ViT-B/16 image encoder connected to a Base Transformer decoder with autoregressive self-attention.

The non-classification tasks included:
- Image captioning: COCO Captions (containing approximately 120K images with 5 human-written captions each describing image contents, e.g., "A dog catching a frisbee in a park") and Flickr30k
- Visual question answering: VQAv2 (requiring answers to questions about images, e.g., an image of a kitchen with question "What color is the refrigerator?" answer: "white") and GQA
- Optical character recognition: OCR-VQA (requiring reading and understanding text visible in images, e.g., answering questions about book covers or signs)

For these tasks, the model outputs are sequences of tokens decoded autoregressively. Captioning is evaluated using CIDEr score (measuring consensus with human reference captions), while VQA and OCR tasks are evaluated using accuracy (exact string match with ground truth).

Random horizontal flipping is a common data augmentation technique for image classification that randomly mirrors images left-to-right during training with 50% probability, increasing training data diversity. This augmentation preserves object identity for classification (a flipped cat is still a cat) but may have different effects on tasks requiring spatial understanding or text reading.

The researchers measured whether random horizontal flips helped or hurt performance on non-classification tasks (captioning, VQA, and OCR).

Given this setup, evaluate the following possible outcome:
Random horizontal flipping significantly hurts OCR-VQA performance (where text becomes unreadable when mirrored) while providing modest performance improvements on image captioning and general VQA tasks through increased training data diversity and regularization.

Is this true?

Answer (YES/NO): NO